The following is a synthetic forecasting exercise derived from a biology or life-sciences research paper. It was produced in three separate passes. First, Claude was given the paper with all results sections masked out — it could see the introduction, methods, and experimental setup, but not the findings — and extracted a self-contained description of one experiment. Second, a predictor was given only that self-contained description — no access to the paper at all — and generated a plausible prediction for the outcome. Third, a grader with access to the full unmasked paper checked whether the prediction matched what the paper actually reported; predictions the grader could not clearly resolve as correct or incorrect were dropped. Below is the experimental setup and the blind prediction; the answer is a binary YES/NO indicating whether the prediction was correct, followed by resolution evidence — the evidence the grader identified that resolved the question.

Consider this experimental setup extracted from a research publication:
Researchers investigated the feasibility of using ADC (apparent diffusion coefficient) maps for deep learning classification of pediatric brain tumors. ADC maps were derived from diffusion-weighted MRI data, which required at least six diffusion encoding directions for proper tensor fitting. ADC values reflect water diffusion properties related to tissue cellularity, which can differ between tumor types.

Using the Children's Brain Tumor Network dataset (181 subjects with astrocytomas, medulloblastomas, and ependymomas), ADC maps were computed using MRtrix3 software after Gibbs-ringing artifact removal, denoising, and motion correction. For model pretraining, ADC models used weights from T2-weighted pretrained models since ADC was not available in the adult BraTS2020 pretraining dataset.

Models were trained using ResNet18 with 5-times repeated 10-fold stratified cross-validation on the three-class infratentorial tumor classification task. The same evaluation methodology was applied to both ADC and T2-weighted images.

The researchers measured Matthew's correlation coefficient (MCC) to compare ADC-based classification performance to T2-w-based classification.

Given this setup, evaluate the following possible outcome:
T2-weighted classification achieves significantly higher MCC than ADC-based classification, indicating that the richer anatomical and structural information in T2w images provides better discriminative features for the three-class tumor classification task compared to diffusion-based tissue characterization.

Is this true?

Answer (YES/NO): NO